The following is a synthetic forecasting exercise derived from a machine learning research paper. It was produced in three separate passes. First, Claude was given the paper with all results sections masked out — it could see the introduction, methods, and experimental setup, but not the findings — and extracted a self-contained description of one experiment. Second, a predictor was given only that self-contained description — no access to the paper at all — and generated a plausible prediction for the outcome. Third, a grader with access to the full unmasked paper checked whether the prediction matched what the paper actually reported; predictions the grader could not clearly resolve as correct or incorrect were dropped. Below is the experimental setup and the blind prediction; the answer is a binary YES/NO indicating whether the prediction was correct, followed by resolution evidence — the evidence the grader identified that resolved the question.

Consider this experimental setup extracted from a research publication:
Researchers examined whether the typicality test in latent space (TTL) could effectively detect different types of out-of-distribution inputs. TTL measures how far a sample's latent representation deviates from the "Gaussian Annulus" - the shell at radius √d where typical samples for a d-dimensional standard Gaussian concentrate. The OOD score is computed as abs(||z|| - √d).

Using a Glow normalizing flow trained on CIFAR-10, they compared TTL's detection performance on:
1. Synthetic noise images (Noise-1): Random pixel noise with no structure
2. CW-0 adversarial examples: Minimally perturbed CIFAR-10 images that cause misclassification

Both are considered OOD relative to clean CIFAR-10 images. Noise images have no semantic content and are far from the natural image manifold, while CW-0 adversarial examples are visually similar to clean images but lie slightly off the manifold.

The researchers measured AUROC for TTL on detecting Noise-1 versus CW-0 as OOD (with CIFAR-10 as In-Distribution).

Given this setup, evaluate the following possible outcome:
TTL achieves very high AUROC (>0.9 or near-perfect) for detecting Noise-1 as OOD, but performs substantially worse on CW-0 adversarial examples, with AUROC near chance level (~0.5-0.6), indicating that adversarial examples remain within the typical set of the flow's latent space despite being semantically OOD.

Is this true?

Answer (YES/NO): YES